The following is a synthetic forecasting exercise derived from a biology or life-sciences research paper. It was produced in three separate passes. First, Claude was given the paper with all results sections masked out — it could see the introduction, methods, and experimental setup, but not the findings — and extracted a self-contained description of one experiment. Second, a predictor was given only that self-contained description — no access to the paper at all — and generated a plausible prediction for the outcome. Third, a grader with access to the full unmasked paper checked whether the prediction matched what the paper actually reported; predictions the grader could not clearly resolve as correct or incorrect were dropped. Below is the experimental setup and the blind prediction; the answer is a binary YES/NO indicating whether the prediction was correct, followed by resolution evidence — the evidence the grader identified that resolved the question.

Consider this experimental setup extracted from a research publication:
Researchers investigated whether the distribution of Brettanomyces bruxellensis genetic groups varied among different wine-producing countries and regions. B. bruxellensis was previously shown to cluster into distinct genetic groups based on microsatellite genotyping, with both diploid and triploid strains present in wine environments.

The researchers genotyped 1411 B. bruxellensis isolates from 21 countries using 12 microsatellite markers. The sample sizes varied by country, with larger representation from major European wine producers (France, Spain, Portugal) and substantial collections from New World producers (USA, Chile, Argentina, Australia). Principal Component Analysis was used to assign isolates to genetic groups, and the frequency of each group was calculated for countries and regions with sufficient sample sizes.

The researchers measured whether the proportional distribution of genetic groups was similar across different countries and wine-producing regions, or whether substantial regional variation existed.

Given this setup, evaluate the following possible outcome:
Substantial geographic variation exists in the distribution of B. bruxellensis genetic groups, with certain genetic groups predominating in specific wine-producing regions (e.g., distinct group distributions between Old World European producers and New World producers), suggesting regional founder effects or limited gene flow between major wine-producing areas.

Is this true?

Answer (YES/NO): NO